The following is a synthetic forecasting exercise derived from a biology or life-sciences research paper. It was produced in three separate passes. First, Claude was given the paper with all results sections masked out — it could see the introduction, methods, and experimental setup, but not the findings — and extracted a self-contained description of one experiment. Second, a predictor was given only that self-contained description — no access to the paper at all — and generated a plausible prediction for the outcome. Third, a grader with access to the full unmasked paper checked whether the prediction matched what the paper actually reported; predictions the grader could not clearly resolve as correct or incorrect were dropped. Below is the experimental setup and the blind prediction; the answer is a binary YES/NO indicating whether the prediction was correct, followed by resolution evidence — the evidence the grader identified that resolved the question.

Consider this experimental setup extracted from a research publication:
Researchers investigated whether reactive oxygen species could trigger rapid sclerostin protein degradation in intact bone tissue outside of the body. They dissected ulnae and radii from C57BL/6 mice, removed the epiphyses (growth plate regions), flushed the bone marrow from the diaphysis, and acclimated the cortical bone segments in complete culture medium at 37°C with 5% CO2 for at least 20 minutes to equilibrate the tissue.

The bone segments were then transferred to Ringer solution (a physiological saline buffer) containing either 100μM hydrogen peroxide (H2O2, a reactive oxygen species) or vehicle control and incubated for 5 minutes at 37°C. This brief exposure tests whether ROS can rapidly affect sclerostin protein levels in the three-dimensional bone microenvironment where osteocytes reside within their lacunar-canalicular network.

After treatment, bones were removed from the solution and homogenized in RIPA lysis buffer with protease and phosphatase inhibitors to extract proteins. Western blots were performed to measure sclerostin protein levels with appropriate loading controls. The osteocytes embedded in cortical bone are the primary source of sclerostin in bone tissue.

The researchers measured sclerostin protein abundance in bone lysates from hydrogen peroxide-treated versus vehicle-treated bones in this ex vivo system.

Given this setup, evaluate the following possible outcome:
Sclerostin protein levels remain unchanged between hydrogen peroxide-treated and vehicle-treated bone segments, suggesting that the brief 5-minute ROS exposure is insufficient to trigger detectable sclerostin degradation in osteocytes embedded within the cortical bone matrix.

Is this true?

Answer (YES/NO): NO